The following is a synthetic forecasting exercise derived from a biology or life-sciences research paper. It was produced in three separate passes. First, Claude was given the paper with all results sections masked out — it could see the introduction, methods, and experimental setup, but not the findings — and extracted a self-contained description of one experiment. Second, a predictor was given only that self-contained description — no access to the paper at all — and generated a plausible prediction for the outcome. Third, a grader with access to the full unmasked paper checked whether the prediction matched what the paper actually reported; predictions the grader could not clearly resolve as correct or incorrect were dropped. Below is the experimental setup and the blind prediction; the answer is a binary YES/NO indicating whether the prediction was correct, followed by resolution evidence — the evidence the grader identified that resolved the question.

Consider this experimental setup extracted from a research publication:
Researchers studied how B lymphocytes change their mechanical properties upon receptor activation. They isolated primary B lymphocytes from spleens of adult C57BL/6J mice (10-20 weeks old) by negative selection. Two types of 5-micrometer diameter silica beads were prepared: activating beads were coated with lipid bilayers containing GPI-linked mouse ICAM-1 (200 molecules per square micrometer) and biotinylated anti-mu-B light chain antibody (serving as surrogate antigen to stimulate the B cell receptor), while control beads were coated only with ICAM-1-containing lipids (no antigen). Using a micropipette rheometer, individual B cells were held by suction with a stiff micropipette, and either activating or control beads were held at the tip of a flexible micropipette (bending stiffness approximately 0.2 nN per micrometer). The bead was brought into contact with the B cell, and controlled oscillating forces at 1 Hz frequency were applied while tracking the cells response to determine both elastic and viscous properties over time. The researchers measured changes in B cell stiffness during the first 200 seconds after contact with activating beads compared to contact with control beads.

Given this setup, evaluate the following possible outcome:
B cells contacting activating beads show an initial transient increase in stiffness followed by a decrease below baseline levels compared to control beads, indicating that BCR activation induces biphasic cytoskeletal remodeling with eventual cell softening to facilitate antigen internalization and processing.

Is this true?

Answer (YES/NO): NO